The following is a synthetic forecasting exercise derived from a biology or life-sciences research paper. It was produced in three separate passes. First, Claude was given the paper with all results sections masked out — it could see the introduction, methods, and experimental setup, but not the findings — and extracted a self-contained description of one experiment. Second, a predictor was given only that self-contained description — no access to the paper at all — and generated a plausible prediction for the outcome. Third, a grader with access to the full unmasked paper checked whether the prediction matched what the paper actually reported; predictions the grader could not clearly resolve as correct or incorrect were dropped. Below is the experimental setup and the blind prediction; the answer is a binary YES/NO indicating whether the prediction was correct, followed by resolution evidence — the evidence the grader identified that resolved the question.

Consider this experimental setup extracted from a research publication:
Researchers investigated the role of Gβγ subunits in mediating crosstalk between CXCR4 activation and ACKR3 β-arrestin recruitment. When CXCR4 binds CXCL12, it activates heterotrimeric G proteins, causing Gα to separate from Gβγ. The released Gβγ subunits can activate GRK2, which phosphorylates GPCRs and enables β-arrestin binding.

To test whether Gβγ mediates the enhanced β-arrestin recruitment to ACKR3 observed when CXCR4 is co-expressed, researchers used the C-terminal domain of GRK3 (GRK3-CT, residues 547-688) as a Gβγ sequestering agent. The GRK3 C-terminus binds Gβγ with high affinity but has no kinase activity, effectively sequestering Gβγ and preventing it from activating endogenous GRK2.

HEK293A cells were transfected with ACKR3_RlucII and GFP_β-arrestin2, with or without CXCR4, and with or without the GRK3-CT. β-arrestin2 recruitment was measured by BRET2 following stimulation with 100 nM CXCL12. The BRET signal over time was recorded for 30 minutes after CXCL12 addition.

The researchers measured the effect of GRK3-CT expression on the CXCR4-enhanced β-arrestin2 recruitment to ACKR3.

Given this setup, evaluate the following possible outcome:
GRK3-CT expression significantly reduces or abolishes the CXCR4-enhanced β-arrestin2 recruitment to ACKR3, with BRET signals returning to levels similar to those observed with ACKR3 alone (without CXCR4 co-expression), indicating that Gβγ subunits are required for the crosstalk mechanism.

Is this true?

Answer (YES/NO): YES